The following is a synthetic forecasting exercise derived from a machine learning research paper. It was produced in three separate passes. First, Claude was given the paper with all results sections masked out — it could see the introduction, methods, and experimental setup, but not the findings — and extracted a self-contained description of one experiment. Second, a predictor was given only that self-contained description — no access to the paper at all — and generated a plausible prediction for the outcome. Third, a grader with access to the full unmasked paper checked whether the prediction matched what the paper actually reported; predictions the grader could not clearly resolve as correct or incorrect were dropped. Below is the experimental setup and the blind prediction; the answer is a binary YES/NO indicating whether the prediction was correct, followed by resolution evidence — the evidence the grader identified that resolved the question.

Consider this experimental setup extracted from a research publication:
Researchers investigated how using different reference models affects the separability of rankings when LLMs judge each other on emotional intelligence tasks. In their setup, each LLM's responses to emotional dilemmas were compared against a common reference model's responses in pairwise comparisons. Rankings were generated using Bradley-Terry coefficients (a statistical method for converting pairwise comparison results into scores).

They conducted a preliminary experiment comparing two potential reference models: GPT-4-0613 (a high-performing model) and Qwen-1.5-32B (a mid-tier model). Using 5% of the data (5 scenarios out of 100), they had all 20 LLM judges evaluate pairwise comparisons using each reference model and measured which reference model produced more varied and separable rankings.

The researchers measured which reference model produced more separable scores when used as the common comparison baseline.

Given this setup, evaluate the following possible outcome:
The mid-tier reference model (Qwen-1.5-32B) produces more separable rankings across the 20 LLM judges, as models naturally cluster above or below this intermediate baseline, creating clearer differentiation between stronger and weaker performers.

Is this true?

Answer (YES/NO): YES